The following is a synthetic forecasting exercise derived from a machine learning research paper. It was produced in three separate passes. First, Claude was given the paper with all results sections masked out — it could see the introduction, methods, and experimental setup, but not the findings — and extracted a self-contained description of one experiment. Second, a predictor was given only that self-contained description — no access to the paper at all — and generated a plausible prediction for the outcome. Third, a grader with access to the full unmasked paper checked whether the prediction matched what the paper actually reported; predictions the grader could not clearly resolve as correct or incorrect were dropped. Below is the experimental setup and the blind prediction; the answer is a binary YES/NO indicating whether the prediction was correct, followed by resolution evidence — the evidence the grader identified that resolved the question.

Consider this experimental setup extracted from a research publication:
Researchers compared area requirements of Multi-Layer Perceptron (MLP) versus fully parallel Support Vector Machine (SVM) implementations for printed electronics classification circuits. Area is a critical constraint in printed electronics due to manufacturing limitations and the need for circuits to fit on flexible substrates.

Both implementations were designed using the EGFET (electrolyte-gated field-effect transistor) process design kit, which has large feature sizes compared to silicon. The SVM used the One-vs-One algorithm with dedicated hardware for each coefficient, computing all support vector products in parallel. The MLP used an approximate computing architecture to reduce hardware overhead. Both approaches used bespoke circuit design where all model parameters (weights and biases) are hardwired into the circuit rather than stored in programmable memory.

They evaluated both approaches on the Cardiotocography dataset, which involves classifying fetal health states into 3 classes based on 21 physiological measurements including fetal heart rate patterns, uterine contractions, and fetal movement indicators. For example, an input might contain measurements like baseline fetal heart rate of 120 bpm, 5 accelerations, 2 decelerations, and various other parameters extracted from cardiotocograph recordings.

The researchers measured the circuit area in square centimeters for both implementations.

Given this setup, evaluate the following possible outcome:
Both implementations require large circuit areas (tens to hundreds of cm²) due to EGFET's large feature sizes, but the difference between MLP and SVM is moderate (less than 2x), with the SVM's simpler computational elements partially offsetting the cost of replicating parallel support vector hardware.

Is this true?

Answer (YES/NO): NO